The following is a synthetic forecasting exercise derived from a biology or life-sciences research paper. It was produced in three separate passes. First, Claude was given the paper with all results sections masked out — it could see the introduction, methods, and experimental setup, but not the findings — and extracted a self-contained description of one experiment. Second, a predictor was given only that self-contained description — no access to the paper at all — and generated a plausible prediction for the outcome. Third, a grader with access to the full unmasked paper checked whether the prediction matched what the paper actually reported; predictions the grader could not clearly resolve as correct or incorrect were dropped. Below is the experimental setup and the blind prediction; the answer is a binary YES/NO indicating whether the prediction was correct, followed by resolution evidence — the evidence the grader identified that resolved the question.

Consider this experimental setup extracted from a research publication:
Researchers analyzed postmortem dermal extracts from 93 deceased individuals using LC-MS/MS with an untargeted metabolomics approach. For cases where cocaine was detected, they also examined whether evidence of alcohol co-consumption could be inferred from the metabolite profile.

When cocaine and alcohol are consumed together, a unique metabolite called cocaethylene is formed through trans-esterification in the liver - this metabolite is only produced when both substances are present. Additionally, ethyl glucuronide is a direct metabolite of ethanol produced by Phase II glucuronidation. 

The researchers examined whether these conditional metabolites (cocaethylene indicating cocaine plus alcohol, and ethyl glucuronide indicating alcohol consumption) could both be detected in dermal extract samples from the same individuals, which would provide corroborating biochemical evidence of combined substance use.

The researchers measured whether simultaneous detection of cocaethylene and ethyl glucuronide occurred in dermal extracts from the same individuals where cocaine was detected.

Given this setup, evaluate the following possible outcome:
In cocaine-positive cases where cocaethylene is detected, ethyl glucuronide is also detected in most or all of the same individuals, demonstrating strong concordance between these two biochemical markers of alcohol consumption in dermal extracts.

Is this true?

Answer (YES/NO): YES